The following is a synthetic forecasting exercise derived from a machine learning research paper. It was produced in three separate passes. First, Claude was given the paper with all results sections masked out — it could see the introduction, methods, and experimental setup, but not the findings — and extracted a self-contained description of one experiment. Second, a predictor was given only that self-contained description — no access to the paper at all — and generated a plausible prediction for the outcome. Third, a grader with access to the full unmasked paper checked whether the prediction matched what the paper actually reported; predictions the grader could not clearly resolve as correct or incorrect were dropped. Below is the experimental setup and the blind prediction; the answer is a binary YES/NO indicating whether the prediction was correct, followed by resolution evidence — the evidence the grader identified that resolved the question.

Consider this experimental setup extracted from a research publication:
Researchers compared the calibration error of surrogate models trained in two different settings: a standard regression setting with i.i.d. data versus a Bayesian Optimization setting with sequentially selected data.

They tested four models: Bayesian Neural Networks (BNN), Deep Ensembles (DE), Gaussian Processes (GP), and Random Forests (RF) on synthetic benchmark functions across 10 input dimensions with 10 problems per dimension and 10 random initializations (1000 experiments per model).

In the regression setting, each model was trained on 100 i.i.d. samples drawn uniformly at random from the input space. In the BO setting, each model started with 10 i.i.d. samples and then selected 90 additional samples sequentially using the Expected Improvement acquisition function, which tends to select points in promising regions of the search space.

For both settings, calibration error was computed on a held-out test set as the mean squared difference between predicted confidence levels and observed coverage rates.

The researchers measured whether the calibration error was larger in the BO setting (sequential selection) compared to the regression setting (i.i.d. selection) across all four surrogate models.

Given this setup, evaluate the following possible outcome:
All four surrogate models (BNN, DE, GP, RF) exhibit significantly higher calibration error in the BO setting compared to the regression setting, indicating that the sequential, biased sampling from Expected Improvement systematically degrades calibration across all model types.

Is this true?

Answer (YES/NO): YES